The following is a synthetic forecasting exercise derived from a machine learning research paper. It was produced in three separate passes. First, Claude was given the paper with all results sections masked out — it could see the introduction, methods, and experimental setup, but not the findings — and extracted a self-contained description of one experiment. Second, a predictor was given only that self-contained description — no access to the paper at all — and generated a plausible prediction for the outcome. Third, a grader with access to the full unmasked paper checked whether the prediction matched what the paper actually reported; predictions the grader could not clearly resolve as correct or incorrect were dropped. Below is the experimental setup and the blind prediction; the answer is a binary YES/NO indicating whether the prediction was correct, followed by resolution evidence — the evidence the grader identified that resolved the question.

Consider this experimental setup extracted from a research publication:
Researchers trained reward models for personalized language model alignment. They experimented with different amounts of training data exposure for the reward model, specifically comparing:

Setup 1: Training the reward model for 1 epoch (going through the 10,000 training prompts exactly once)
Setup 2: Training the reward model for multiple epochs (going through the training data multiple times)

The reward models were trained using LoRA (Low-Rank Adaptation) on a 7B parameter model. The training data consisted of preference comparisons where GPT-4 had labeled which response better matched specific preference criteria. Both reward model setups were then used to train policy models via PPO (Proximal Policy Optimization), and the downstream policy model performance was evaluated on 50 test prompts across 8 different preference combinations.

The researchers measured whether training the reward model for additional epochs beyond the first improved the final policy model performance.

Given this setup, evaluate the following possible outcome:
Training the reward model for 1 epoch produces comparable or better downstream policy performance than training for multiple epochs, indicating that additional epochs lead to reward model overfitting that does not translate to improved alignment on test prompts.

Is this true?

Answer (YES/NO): YES